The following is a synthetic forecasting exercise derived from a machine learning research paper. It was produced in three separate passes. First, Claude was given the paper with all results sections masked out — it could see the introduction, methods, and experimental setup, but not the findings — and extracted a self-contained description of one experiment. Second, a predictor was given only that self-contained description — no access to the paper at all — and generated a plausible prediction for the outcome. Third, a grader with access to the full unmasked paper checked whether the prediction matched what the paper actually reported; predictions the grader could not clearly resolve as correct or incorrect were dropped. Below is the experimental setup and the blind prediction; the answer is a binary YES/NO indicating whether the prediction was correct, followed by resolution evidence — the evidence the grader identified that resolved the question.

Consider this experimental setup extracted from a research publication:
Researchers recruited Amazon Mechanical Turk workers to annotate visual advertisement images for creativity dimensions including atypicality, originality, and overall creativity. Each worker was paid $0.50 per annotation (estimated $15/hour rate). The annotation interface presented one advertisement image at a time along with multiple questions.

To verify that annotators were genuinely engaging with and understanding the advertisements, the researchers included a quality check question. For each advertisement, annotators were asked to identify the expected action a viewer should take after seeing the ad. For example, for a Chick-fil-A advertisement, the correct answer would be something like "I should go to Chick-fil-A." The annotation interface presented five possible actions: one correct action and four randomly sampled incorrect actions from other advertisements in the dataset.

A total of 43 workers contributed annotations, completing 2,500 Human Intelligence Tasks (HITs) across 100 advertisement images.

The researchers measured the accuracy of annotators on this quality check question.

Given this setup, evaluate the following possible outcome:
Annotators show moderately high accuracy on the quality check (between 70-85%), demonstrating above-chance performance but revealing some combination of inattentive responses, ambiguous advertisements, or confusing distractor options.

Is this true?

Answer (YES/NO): NO